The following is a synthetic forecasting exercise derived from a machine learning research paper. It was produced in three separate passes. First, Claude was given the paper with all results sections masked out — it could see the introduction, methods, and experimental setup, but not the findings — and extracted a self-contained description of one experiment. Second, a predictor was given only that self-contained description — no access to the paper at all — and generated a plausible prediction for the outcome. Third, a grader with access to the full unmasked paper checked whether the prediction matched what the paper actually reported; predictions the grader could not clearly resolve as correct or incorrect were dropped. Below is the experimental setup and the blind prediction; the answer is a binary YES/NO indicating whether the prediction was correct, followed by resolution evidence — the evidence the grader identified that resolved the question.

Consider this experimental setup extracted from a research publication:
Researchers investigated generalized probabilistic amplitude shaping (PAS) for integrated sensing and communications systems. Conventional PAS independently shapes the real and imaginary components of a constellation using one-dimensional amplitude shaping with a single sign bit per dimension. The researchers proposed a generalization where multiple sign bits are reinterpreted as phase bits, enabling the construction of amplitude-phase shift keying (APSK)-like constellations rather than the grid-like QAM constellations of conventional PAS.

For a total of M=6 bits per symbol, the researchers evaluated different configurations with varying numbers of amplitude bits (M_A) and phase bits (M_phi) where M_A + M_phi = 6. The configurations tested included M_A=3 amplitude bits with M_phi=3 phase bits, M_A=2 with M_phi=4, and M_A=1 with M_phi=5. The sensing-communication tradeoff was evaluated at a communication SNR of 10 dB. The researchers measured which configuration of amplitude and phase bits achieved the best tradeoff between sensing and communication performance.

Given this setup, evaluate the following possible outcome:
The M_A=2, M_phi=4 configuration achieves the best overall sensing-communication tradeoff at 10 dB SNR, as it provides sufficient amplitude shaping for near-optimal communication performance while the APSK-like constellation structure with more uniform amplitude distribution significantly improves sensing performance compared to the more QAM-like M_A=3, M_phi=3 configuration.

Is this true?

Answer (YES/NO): YES